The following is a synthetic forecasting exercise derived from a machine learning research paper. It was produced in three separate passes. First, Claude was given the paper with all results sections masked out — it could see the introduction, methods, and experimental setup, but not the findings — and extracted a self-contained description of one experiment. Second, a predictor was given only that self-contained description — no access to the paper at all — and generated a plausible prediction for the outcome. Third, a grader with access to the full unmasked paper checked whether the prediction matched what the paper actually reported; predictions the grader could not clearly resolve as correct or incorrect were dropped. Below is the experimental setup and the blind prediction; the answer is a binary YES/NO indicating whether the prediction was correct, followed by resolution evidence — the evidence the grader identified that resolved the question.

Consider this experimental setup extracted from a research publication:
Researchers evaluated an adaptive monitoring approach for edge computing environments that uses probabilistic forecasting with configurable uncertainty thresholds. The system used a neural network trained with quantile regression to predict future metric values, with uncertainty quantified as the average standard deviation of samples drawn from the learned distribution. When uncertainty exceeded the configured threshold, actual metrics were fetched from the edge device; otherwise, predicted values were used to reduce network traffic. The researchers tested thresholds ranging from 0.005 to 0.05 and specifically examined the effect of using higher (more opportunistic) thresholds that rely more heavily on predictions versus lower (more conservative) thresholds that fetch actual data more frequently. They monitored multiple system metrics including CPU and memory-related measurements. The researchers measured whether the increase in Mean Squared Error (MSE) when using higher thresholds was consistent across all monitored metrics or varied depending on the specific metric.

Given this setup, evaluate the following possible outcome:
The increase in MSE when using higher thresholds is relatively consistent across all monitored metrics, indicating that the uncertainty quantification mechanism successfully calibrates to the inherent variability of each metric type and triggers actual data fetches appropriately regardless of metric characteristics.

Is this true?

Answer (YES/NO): NO